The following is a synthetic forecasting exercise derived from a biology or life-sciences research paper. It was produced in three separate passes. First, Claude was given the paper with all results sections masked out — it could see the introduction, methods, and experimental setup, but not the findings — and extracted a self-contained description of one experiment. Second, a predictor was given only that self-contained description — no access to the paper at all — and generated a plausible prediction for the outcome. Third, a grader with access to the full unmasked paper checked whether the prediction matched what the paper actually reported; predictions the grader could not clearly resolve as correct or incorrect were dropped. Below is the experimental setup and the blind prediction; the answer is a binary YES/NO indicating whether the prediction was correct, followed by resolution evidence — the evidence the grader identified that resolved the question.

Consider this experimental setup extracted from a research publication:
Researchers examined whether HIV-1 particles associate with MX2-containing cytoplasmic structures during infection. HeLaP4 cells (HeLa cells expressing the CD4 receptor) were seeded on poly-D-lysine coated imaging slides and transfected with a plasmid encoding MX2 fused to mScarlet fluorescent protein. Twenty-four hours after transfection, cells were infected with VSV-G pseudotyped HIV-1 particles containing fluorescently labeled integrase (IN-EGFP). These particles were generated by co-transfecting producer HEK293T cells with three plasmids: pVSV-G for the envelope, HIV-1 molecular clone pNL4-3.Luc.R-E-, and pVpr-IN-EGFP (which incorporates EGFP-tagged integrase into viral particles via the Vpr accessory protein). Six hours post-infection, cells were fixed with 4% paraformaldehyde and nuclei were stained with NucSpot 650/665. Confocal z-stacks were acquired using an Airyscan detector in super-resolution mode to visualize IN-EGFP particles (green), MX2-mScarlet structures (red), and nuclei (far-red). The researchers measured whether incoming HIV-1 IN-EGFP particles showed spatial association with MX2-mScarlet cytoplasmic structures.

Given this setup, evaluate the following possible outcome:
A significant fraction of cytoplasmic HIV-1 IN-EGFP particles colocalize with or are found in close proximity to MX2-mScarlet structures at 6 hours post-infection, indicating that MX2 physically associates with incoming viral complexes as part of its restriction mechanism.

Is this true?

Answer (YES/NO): YES